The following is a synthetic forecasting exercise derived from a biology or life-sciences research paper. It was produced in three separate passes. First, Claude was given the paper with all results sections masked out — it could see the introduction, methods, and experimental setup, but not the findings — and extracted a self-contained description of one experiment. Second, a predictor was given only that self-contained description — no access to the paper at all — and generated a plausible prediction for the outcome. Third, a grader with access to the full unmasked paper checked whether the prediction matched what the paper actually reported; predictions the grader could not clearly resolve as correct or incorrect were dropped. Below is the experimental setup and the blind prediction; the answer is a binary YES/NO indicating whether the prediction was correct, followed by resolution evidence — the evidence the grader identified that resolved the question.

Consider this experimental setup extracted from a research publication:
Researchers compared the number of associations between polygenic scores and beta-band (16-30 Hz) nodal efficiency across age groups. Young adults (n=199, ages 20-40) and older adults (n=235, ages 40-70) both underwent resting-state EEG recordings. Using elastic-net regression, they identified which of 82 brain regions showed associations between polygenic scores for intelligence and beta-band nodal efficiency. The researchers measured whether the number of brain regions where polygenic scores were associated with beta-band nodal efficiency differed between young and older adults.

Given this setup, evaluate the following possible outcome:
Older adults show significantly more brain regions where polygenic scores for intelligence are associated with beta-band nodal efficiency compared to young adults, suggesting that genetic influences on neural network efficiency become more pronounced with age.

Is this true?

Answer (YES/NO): NO